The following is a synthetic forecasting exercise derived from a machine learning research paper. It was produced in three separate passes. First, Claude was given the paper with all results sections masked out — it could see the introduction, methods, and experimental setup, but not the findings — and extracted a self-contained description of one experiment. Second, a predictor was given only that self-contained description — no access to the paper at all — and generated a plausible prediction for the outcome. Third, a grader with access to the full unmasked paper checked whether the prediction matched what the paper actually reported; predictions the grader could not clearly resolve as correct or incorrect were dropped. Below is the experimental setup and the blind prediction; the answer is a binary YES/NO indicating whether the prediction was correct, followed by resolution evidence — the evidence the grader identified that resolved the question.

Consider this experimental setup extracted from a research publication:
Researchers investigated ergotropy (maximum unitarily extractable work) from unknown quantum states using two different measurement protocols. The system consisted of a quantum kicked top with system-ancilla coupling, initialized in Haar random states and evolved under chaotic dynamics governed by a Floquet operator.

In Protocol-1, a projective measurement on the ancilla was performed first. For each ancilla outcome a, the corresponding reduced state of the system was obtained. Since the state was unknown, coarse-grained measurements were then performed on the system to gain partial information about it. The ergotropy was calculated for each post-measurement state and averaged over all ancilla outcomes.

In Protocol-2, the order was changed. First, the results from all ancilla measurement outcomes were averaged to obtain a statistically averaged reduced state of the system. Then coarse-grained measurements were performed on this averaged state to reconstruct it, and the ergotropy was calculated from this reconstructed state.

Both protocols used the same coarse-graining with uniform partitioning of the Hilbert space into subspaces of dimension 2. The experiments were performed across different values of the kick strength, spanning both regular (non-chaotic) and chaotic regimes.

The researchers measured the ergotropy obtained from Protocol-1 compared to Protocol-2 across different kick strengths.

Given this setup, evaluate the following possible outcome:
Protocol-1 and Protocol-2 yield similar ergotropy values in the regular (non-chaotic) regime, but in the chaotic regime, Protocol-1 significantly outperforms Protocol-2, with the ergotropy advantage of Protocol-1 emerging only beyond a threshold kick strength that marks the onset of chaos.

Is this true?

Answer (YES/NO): NO